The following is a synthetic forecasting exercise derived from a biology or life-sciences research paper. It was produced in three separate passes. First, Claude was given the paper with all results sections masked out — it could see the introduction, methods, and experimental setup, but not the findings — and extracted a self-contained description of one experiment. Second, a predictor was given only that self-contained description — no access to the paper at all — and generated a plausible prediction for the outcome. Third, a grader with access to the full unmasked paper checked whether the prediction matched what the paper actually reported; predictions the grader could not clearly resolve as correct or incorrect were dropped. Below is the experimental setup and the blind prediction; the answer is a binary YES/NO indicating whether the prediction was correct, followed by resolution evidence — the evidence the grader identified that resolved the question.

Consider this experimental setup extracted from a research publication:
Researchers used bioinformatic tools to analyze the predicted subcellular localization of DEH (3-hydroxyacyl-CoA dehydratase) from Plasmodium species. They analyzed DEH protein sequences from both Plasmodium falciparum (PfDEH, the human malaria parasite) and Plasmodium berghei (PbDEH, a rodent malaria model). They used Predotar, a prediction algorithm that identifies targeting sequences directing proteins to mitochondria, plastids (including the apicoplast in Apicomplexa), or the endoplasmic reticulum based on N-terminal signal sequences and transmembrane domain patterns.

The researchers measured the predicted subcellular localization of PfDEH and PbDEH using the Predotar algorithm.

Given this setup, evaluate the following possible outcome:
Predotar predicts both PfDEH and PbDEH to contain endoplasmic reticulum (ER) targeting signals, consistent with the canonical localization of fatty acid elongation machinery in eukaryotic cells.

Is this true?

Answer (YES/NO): YES